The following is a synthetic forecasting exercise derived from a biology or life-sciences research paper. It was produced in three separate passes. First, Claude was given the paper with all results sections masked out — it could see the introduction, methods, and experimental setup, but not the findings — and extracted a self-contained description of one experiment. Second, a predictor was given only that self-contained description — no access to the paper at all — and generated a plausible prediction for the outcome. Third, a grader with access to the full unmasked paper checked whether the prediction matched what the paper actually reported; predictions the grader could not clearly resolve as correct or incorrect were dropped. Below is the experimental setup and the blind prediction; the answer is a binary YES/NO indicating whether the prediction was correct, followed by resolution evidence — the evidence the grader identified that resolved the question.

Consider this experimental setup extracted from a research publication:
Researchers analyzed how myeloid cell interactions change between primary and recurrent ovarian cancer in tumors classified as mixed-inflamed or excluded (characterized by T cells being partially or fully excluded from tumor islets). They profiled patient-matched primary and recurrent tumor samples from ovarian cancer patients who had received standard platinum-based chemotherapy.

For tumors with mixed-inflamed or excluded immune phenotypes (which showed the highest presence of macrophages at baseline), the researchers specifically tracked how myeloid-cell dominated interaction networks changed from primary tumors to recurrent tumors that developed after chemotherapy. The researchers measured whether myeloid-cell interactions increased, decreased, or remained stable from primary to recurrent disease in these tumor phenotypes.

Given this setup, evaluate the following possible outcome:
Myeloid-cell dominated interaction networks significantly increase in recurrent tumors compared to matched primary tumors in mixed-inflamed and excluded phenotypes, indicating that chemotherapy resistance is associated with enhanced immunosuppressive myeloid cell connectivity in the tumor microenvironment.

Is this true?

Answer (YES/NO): YES